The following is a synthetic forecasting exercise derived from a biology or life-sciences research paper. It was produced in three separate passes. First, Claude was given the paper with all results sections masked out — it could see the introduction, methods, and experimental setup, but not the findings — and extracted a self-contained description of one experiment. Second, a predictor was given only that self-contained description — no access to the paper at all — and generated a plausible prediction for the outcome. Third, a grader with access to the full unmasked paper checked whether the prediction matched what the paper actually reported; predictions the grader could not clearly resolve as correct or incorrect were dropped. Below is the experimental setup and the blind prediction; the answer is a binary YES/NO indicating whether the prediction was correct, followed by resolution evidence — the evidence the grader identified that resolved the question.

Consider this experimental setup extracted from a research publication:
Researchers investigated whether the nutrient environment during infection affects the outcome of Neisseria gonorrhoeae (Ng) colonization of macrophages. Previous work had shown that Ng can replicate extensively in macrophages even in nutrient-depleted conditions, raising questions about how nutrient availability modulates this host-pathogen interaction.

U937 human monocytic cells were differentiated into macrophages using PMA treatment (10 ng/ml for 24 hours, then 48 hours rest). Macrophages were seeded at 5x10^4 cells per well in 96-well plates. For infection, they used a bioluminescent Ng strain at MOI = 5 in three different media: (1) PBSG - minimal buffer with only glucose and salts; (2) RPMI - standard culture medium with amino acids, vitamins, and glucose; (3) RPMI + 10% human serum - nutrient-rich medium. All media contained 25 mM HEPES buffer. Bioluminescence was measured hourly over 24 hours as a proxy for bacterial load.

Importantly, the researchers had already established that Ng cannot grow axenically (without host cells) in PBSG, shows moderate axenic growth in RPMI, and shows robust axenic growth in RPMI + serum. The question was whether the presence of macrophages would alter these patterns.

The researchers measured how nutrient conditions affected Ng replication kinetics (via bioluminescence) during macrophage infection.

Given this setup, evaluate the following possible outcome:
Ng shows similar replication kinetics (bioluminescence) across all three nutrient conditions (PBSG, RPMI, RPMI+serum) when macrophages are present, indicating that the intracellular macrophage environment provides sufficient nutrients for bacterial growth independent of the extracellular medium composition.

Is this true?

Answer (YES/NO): NO